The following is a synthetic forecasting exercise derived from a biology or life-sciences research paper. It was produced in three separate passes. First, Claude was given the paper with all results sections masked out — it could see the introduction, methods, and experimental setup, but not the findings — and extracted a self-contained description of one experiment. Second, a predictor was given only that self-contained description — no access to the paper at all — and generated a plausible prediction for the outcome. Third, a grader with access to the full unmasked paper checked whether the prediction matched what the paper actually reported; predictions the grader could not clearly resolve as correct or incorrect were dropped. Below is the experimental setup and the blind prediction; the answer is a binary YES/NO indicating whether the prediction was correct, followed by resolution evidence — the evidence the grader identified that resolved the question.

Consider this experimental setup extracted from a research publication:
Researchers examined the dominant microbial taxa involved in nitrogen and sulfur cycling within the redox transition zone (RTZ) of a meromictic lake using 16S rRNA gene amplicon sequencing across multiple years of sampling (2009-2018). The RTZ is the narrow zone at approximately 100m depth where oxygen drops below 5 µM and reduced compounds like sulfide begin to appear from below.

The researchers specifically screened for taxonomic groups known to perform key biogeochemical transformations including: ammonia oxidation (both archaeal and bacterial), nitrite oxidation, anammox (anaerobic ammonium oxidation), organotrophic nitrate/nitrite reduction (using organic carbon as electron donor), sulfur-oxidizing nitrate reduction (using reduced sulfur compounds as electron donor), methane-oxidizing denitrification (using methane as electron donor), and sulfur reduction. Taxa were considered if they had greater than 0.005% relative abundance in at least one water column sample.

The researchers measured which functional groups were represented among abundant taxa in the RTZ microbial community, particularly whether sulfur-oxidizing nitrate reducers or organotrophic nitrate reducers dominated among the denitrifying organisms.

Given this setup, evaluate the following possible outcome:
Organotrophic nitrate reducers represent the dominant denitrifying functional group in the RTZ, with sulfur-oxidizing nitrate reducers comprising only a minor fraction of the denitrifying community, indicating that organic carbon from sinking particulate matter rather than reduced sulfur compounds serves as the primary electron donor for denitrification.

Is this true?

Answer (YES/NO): NO